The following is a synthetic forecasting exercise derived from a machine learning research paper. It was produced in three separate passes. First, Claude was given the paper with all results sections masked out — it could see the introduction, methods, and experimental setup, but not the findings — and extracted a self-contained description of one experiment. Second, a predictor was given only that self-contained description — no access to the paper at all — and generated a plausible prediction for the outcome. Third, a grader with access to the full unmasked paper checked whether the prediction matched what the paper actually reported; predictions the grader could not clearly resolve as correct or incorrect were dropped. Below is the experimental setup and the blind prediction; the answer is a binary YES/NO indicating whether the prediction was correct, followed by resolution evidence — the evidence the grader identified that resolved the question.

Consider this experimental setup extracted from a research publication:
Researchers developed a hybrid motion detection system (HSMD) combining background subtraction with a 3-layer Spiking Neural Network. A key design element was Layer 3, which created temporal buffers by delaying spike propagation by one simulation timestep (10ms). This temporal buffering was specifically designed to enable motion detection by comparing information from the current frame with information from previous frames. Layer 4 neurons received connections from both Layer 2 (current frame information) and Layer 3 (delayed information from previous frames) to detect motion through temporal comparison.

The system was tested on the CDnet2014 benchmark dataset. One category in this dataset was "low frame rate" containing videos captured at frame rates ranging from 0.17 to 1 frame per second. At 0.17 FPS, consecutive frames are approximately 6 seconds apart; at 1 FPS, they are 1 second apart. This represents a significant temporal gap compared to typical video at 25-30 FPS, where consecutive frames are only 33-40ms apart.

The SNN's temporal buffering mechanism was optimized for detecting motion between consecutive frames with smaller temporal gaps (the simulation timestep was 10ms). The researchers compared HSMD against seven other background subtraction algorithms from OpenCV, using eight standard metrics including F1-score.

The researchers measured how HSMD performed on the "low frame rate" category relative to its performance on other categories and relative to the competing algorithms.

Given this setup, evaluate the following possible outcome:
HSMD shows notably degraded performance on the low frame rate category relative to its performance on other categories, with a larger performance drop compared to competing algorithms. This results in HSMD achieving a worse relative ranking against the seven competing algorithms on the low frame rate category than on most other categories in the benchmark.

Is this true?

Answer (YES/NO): YES